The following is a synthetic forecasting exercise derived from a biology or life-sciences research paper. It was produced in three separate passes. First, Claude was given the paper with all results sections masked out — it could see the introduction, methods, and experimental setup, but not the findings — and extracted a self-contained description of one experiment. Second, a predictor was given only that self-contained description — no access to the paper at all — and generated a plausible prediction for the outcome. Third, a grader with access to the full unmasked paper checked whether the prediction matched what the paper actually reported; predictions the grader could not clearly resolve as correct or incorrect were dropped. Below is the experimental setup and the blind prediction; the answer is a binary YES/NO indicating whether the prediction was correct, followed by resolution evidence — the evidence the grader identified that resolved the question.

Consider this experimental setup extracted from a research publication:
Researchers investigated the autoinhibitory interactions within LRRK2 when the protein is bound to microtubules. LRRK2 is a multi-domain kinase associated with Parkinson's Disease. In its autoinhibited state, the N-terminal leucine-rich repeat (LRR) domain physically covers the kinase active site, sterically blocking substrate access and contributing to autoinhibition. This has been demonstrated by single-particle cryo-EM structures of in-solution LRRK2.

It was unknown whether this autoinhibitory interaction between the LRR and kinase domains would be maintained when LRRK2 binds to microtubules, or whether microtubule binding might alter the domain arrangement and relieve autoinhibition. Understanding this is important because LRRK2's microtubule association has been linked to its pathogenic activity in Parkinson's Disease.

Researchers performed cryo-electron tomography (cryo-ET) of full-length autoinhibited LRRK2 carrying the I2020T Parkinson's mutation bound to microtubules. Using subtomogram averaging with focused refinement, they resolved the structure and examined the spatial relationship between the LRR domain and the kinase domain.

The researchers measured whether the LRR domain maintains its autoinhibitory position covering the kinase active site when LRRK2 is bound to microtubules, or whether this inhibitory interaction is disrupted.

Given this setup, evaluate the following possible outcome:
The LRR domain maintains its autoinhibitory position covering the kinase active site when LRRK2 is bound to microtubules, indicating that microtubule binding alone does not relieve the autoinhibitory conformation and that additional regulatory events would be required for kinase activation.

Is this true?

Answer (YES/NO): YES